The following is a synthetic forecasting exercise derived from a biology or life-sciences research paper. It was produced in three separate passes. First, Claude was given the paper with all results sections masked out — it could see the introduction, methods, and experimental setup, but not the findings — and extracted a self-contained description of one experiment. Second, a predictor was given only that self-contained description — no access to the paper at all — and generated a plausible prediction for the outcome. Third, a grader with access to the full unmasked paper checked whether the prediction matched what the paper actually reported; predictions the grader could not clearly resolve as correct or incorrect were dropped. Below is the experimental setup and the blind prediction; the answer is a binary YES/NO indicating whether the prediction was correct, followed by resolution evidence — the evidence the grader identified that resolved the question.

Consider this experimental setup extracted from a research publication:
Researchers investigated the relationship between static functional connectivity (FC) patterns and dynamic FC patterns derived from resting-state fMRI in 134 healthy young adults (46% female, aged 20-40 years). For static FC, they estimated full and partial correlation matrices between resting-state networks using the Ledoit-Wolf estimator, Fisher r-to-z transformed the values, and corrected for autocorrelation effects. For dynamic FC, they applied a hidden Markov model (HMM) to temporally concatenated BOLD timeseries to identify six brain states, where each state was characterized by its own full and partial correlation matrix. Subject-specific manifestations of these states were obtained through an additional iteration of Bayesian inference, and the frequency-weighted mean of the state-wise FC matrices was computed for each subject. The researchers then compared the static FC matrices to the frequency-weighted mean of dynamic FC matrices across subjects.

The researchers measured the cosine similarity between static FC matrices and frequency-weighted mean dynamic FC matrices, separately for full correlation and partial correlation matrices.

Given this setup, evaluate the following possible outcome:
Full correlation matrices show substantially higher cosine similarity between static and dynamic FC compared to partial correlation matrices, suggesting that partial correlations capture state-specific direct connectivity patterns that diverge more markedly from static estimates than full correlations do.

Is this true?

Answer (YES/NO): NO